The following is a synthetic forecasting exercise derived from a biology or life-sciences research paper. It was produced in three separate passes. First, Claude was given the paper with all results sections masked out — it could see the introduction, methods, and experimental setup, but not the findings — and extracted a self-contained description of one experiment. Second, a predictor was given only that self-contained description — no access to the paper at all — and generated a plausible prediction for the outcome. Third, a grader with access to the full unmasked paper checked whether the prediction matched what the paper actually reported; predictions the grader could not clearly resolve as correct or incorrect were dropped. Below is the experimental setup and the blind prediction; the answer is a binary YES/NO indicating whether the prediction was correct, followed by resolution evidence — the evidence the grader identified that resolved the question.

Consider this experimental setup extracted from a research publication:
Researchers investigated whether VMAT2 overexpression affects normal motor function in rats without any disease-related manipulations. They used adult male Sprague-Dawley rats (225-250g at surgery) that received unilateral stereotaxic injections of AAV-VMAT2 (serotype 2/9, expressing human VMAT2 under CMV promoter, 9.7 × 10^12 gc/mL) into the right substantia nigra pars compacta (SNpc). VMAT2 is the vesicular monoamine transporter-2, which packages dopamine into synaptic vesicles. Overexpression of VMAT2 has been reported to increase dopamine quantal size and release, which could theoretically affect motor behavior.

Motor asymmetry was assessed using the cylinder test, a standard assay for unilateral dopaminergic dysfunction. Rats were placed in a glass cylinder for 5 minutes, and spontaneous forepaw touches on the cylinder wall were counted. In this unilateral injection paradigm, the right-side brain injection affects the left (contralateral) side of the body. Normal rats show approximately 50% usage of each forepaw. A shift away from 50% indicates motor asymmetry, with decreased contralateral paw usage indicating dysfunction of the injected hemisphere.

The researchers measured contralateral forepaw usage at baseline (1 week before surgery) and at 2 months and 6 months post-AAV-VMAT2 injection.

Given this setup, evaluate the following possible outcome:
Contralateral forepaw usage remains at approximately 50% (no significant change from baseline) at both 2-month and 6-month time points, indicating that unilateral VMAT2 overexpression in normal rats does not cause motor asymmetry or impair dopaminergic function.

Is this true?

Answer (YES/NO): YES